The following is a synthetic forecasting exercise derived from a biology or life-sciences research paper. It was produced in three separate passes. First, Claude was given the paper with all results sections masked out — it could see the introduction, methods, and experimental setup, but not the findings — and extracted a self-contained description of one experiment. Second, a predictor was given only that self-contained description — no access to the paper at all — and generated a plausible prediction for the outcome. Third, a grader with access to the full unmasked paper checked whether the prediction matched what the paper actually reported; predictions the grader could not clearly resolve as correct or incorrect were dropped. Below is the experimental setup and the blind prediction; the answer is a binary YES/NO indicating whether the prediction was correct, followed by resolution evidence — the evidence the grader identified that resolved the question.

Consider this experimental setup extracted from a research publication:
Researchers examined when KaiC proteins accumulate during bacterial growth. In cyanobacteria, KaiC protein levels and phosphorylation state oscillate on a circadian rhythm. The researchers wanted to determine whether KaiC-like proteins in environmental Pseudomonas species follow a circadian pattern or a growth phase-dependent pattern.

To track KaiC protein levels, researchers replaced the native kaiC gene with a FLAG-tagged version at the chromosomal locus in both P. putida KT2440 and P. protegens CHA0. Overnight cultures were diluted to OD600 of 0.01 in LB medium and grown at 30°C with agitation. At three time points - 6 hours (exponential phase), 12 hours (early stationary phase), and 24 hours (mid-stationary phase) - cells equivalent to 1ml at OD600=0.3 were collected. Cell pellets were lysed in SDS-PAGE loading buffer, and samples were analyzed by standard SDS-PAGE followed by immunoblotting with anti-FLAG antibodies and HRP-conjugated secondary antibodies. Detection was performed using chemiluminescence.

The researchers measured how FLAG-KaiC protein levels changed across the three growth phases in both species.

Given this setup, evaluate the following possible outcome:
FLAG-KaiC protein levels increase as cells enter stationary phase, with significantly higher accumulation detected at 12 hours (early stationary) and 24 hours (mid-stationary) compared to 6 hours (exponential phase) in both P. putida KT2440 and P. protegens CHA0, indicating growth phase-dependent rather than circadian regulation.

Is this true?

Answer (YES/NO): YES